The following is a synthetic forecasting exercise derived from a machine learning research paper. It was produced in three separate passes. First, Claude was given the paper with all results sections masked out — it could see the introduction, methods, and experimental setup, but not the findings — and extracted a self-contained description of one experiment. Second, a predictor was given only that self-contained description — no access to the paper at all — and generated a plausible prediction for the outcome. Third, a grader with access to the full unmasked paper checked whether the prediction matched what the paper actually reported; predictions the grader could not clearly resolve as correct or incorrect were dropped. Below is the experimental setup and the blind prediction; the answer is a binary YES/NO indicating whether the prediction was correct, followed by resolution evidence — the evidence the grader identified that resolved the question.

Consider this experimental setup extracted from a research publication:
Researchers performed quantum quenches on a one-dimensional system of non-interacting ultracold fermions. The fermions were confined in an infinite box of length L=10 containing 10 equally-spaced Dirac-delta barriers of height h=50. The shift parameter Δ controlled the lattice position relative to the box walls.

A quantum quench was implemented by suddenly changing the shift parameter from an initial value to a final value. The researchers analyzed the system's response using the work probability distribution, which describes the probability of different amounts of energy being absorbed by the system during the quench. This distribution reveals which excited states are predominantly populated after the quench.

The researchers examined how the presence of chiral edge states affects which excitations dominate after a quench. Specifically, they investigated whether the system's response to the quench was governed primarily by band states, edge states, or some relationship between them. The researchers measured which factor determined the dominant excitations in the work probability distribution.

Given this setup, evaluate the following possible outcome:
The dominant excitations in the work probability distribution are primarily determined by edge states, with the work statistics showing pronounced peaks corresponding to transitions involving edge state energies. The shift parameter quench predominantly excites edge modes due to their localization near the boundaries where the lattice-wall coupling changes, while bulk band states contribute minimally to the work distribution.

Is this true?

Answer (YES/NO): NO